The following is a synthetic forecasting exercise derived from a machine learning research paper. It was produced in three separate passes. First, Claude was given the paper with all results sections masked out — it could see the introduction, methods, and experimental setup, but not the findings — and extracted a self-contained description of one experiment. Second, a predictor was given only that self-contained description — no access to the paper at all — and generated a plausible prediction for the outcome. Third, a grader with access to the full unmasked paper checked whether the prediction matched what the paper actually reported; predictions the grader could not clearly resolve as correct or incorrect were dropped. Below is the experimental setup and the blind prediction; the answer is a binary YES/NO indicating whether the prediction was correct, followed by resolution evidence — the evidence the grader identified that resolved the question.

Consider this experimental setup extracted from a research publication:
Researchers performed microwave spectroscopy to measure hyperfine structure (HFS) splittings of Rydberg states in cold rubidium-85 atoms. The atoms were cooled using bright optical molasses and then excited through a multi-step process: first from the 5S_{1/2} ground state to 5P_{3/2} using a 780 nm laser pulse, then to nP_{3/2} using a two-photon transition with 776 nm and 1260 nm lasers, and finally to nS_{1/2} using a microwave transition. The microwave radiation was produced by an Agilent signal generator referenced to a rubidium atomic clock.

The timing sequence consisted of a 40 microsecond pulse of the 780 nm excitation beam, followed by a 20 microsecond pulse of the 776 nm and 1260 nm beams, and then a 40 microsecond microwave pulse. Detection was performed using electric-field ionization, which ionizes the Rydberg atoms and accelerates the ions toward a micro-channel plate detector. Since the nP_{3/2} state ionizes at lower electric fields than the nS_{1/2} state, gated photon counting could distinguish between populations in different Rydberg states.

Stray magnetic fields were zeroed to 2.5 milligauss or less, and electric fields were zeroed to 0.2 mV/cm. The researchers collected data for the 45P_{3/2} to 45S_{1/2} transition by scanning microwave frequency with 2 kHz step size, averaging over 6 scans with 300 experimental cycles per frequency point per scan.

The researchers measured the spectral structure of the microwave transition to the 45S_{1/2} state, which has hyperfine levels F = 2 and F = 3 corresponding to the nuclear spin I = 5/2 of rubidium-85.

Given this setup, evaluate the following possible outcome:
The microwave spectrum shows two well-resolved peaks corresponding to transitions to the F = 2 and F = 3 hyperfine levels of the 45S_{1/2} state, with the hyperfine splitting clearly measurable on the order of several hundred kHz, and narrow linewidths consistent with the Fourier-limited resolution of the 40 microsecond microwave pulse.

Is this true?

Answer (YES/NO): YES